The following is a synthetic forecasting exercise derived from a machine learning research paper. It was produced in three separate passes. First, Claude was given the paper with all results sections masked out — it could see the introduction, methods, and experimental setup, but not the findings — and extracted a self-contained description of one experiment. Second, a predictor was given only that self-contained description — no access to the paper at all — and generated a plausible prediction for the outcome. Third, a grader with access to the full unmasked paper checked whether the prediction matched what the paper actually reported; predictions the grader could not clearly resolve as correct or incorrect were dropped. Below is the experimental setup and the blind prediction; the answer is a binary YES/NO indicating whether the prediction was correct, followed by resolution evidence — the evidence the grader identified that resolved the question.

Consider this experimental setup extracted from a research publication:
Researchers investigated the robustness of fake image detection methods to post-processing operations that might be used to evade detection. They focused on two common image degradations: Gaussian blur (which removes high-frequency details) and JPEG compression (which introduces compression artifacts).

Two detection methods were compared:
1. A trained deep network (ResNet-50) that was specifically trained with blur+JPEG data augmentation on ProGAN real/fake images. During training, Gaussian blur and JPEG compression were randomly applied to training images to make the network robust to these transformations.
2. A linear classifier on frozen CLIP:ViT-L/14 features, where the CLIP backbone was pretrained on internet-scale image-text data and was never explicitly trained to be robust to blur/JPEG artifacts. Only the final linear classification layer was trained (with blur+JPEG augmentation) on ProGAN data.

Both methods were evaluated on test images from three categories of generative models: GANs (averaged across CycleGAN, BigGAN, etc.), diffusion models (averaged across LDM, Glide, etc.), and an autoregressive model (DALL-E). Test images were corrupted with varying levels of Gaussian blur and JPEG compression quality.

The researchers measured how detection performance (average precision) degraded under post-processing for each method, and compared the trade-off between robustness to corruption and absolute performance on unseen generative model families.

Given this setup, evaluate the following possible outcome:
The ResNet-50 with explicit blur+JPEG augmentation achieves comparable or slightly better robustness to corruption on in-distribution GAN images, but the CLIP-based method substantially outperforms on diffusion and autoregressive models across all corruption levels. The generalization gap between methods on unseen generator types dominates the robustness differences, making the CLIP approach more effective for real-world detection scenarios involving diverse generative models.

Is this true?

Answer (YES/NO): YES